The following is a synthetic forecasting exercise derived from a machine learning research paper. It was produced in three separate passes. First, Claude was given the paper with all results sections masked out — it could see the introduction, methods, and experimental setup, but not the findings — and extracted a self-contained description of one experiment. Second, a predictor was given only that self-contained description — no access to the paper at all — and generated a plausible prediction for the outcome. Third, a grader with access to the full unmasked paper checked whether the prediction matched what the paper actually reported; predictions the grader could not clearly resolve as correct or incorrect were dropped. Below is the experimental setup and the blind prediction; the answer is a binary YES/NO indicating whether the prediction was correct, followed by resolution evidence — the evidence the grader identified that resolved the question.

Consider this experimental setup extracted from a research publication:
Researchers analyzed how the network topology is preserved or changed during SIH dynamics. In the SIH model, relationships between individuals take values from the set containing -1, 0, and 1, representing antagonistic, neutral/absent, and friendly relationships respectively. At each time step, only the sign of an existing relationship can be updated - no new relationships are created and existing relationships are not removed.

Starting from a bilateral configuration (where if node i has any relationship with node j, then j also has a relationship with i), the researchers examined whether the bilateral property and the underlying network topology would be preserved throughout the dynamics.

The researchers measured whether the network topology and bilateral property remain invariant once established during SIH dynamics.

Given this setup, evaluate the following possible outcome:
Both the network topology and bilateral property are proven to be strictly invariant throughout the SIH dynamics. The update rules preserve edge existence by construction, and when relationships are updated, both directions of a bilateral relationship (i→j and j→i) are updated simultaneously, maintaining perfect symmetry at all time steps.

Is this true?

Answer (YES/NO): NO